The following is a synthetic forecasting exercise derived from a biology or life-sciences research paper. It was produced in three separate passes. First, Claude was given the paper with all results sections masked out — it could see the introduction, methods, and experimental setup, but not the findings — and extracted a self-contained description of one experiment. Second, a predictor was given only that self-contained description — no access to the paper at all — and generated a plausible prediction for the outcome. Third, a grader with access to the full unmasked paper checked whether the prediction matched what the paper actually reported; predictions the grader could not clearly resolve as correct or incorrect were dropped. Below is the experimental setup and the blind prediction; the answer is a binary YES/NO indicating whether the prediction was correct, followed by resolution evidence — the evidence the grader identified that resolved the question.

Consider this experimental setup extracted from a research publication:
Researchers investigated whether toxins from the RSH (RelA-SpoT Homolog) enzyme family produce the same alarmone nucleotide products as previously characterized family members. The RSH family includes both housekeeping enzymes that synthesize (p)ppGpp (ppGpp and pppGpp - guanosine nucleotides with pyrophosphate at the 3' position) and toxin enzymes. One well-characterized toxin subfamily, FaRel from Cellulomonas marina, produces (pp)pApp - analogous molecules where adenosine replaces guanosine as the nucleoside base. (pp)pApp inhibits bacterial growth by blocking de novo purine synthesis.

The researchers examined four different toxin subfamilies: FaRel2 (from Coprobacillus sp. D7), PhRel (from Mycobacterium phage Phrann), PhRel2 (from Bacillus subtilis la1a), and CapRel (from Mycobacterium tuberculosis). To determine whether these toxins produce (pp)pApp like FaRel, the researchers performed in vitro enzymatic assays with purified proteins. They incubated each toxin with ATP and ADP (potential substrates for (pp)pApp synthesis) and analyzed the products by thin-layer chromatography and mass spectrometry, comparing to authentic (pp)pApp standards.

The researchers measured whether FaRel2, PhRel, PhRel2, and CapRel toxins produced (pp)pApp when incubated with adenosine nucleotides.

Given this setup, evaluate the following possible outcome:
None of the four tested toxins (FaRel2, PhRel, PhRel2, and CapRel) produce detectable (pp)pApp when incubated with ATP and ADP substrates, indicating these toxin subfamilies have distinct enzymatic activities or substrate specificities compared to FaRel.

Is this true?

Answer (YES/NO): YES